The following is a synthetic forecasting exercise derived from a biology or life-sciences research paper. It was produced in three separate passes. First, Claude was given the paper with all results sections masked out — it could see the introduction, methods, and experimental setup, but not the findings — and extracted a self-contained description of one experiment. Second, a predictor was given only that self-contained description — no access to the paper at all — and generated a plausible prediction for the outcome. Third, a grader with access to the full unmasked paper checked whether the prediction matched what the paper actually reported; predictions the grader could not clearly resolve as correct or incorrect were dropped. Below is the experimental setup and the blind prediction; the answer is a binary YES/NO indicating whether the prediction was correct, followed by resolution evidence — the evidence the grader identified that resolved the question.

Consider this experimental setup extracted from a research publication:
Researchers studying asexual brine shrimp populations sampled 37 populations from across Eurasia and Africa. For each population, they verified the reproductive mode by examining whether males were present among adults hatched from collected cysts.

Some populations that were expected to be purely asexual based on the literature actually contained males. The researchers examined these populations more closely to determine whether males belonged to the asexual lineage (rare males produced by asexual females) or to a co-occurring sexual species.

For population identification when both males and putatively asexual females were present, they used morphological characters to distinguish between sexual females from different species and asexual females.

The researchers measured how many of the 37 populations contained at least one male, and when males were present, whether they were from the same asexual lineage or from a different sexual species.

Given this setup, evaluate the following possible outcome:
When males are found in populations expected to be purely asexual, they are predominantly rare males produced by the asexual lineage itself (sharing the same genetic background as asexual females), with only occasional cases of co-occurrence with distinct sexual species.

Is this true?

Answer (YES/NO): NO